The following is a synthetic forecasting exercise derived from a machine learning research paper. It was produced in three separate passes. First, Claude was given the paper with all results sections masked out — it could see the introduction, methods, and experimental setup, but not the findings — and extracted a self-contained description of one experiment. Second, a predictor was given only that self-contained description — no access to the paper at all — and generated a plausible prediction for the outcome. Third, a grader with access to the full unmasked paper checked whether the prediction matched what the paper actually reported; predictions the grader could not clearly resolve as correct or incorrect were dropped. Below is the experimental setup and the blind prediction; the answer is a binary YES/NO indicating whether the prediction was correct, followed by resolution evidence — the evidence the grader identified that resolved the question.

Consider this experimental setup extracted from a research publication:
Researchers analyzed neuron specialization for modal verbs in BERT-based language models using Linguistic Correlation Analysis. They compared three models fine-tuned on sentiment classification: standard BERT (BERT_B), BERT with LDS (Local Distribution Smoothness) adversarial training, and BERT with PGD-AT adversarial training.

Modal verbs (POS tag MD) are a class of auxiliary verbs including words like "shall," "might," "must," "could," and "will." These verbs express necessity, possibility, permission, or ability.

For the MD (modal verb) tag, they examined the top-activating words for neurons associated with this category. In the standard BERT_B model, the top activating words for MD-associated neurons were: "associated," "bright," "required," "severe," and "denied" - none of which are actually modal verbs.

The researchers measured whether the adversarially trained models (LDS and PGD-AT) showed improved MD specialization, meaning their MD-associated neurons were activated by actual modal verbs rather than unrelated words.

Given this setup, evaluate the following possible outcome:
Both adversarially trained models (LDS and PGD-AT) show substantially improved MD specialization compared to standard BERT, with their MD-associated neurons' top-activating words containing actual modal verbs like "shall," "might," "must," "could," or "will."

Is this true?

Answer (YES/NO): YES